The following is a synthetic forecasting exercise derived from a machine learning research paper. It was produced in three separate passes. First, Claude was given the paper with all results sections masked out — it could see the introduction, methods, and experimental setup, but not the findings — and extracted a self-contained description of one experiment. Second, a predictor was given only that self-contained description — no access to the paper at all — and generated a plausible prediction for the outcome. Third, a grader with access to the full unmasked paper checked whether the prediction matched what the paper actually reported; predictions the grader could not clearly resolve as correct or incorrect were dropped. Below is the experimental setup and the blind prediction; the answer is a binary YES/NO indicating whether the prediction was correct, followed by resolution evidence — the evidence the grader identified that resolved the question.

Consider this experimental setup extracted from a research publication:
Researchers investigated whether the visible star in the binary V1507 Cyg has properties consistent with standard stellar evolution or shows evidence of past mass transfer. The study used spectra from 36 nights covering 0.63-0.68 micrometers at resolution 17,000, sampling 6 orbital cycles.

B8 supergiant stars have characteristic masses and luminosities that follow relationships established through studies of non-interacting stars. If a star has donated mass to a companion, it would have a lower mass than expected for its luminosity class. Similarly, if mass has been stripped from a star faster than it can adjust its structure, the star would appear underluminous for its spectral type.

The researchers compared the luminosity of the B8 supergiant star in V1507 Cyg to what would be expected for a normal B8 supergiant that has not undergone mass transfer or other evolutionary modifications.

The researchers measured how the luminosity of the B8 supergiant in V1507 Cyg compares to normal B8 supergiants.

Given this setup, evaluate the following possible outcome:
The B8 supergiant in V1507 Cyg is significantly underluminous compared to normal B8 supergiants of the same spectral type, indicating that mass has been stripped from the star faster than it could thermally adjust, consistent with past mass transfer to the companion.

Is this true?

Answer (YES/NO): YES